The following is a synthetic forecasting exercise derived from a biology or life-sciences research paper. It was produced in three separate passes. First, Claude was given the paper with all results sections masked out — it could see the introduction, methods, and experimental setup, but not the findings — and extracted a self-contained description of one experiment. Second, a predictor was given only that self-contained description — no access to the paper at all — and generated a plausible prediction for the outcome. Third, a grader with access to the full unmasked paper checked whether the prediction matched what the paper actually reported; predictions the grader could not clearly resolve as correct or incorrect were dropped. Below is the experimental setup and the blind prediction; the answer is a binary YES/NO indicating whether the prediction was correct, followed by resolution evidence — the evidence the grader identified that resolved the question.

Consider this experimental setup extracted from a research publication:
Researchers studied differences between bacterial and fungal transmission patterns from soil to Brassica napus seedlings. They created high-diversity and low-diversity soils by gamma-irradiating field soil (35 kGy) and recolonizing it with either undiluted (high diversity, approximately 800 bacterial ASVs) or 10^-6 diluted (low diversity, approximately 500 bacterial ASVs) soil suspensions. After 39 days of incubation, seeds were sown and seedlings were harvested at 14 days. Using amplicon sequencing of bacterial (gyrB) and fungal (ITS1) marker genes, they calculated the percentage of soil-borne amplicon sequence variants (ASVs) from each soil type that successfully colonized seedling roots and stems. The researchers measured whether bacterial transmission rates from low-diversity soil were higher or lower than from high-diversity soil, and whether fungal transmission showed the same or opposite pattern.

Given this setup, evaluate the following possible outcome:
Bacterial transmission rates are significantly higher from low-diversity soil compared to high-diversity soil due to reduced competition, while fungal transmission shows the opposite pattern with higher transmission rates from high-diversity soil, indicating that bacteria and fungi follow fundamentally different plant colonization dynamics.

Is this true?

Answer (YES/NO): YES